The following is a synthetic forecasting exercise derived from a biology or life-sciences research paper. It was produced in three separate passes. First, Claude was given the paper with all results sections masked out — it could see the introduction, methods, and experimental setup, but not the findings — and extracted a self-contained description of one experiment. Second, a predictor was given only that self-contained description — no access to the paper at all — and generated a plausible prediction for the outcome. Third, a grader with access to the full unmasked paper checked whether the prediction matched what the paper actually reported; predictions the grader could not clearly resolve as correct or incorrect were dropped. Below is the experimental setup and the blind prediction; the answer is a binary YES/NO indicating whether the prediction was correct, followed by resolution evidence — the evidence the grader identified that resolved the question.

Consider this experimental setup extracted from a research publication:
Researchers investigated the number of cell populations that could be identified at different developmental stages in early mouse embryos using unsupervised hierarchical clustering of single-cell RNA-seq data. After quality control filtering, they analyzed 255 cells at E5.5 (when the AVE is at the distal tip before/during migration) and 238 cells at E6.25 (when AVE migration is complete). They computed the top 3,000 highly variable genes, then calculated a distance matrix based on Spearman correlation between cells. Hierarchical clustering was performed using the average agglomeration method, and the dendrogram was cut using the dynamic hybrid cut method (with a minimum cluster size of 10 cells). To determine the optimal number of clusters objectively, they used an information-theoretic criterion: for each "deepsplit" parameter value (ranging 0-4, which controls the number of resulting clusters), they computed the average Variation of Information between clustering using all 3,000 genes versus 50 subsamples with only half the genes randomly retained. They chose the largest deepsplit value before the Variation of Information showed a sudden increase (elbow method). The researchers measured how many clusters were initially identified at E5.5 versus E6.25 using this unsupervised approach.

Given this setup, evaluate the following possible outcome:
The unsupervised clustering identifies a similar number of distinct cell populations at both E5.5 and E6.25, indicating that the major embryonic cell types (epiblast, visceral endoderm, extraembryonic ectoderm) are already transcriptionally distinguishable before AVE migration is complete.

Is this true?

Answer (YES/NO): NO